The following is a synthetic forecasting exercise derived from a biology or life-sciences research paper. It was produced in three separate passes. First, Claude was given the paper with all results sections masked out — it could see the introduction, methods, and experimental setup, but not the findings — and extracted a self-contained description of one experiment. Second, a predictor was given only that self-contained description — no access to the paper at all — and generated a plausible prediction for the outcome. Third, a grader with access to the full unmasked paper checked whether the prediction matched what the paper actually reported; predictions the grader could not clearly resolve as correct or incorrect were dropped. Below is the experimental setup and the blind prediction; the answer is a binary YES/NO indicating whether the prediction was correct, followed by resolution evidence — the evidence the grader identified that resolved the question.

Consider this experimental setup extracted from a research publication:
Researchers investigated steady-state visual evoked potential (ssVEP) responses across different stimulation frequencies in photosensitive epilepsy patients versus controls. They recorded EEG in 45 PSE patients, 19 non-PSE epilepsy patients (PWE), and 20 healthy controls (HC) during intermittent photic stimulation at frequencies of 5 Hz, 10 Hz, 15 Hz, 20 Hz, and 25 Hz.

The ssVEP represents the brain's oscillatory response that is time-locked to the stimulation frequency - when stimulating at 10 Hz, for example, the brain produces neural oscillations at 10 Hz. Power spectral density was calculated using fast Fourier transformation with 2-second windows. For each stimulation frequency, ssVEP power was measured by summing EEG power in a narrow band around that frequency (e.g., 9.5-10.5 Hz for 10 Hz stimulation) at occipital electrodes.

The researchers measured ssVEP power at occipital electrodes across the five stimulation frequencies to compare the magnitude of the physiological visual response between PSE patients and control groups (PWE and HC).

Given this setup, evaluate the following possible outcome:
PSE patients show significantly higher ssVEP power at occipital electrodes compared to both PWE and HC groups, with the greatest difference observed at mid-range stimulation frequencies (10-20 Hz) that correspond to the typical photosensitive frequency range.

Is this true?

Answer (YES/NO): NO